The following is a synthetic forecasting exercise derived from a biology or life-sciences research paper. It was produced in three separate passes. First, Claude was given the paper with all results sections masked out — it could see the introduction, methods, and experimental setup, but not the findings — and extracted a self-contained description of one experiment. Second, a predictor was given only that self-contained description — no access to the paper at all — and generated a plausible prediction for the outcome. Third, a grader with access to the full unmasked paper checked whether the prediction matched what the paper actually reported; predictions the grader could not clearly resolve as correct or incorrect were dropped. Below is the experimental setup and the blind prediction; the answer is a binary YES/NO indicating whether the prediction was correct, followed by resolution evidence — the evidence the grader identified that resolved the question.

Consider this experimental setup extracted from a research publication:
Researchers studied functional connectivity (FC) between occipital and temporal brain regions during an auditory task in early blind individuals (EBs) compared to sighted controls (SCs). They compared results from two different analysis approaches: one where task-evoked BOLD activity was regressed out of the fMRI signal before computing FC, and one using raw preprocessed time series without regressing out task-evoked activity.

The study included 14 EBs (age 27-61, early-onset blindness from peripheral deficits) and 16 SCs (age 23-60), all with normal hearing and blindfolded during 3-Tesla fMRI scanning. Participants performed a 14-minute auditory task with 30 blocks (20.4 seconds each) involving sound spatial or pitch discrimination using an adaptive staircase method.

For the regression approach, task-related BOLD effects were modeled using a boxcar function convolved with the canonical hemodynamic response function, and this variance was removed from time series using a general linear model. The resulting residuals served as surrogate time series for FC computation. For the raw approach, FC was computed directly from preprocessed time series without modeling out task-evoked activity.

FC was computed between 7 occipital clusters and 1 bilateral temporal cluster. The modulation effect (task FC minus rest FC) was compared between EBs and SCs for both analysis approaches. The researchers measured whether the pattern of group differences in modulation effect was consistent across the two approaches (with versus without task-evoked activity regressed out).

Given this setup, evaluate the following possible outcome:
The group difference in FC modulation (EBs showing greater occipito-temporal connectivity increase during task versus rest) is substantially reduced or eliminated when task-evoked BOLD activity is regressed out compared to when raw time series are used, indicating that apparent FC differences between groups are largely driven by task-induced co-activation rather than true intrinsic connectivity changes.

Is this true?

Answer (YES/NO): NO